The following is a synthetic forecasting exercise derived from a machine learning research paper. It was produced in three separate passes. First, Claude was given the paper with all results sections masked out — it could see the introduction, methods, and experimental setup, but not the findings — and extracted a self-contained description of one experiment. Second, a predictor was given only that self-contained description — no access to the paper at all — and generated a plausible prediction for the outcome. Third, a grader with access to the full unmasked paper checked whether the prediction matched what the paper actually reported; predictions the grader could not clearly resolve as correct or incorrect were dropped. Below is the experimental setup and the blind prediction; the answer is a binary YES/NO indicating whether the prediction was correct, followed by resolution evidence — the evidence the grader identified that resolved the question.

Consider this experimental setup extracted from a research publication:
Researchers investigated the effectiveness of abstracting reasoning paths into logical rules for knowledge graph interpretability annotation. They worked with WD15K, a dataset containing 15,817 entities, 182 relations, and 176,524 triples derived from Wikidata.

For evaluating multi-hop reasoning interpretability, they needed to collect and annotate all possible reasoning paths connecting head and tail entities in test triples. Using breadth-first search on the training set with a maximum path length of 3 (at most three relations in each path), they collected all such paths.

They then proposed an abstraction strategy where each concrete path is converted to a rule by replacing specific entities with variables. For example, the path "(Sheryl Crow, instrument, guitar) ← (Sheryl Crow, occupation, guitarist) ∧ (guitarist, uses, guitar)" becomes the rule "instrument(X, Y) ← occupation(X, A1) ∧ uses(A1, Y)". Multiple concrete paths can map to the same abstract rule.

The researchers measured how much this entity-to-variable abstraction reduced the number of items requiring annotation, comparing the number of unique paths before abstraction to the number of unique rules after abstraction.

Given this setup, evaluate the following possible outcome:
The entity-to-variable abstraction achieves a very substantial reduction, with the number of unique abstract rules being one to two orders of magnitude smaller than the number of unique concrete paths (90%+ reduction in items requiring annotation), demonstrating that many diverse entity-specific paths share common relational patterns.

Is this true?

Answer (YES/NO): YES